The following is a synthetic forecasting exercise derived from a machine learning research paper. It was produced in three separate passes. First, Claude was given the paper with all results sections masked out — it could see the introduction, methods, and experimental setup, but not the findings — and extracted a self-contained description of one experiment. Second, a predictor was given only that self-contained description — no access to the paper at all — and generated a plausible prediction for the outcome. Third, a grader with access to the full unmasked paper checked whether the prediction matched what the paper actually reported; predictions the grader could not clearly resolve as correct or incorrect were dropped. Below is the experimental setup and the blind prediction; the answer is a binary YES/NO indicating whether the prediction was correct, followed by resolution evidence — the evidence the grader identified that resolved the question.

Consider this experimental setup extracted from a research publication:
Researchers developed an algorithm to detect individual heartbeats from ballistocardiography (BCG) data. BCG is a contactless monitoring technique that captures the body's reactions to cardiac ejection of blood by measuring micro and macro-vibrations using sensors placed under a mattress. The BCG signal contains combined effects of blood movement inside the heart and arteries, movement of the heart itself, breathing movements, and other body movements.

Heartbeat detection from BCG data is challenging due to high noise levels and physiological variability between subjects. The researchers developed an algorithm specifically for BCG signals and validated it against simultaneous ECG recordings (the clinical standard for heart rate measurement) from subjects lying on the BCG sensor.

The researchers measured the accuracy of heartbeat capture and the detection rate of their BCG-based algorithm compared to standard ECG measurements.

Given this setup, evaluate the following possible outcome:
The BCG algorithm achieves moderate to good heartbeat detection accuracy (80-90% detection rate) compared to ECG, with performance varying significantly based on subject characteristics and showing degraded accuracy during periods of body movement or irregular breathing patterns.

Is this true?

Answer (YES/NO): NO